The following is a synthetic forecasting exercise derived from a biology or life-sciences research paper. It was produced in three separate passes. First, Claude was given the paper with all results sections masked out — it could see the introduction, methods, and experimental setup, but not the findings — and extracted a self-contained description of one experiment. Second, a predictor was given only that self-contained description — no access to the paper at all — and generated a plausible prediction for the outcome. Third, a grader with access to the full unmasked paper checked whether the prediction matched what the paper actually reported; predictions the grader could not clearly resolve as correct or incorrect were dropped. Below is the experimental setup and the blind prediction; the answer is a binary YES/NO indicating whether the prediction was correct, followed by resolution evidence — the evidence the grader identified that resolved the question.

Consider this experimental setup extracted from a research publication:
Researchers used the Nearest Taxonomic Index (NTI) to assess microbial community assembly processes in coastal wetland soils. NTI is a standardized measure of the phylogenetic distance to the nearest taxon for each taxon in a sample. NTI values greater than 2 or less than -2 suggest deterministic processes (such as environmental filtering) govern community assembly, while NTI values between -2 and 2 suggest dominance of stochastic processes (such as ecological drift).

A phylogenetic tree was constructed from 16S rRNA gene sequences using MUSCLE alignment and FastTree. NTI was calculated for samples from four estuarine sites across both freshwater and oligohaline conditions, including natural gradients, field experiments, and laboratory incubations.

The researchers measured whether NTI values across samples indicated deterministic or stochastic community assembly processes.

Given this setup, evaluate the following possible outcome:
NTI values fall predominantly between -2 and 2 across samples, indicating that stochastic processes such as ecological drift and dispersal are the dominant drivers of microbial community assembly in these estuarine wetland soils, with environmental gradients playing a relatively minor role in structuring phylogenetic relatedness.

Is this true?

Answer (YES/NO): NO